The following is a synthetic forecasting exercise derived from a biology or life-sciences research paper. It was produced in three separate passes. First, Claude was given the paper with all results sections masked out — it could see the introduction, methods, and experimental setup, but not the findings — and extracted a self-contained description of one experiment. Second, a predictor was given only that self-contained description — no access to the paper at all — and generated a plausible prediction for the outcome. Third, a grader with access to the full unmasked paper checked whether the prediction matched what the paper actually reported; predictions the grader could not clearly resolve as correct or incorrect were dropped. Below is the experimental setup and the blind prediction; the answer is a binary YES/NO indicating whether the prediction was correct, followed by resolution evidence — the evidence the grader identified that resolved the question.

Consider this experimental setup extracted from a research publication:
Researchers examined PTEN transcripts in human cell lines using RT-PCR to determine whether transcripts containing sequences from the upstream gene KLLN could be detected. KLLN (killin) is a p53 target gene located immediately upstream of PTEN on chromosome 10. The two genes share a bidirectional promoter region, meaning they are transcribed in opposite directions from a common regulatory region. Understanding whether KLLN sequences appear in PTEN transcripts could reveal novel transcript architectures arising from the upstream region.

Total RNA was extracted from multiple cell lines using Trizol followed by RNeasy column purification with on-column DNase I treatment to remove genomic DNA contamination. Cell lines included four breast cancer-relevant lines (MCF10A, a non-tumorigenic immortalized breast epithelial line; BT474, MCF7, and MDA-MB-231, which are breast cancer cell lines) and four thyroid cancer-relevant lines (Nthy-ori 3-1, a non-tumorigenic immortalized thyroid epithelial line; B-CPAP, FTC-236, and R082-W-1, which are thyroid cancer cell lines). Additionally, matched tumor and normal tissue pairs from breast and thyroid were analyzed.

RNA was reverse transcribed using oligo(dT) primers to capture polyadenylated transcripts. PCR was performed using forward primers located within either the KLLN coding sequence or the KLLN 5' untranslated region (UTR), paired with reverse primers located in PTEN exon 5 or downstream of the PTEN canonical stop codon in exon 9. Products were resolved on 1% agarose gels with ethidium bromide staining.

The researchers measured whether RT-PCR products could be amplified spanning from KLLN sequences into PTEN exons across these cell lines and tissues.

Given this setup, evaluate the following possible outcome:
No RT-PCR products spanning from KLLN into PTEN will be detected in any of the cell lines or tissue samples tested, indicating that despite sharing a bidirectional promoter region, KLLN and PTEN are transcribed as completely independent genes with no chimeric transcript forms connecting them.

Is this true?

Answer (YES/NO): NO